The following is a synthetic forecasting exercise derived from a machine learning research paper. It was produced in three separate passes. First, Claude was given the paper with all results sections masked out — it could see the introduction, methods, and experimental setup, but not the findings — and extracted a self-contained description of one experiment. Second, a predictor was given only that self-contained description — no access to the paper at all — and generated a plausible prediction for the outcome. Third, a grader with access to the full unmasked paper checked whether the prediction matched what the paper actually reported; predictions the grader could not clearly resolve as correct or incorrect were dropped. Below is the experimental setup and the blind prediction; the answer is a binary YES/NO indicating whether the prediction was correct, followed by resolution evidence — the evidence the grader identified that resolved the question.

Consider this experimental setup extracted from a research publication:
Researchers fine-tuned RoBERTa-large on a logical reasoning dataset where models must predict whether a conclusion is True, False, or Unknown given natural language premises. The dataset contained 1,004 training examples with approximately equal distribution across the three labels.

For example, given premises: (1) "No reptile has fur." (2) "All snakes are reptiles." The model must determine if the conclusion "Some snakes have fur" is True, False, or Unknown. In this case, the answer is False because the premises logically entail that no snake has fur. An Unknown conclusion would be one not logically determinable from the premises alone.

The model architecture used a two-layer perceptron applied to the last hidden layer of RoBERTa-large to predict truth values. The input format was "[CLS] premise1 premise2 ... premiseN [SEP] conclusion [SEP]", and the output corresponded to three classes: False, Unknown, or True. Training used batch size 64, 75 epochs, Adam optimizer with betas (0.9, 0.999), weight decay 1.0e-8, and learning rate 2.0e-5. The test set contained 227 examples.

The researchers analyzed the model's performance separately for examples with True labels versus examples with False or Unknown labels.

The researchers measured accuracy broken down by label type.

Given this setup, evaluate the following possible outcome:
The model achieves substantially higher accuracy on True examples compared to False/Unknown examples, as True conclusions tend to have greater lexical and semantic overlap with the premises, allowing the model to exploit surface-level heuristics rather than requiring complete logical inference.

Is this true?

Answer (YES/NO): YES